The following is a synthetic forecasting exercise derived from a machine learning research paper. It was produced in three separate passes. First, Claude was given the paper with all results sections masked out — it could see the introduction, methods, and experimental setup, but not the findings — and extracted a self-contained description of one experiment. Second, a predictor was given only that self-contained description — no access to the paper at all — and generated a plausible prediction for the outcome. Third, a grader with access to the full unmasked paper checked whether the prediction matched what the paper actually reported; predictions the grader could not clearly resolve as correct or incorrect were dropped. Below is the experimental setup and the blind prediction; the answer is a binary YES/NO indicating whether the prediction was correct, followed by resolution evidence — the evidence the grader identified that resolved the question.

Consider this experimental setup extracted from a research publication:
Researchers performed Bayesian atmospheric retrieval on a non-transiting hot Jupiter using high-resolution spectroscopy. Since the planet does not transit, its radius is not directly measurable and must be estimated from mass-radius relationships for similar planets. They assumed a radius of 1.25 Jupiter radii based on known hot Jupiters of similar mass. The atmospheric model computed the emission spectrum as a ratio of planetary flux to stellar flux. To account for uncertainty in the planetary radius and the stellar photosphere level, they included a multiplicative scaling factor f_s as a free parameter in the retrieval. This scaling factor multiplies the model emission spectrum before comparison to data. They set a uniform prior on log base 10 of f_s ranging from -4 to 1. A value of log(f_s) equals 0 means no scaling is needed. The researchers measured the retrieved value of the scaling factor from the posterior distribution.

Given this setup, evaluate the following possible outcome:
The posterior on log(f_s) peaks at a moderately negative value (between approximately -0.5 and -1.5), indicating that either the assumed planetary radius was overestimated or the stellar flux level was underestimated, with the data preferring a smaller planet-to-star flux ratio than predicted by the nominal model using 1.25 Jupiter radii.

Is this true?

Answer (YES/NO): YES